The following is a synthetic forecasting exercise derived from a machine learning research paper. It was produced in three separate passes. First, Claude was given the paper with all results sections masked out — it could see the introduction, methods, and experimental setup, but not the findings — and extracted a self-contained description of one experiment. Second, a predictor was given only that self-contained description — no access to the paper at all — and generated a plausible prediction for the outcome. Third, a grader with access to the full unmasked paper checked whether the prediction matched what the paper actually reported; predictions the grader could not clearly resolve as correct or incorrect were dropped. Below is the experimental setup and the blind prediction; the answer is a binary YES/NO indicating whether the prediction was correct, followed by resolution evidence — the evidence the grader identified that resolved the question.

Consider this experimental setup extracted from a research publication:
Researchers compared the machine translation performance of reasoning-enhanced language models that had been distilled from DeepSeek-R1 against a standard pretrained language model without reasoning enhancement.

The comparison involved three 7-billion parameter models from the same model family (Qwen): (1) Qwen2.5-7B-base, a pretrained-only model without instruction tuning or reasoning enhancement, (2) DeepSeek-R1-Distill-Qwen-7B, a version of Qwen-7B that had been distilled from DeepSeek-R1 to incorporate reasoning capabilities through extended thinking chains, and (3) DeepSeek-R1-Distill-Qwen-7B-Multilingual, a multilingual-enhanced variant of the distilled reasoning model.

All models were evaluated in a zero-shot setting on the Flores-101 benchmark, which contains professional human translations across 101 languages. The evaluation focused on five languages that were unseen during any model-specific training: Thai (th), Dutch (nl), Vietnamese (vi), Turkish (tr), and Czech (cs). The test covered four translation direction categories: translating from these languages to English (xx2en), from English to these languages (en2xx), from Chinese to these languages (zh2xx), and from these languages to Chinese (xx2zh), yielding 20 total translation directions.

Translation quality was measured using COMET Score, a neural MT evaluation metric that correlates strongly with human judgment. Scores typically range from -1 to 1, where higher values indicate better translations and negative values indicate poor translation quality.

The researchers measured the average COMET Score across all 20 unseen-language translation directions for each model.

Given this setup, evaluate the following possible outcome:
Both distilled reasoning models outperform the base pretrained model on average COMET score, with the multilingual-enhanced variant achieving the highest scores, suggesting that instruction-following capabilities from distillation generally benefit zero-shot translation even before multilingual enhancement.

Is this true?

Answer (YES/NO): NO